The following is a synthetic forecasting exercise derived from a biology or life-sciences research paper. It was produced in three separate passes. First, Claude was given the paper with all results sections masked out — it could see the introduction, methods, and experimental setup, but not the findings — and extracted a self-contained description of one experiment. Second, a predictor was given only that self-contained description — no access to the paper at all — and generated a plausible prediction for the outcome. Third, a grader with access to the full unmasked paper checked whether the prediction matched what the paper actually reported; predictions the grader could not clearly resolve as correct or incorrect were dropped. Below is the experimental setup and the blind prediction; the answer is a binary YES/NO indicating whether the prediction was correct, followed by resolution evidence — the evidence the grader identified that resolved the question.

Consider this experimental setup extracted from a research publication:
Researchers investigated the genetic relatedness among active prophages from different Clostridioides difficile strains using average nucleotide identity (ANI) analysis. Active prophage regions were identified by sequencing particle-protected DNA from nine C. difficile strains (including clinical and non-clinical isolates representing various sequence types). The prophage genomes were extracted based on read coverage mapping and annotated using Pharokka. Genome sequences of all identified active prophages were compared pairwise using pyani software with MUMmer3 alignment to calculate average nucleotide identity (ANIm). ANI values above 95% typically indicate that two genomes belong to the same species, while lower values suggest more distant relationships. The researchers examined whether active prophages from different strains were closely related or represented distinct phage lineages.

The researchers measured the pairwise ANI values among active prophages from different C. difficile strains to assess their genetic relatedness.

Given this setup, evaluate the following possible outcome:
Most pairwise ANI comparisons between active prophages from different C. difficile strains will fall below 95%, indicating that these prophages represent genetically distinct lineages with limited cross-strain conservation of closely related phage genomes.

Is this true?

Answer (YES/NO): YES